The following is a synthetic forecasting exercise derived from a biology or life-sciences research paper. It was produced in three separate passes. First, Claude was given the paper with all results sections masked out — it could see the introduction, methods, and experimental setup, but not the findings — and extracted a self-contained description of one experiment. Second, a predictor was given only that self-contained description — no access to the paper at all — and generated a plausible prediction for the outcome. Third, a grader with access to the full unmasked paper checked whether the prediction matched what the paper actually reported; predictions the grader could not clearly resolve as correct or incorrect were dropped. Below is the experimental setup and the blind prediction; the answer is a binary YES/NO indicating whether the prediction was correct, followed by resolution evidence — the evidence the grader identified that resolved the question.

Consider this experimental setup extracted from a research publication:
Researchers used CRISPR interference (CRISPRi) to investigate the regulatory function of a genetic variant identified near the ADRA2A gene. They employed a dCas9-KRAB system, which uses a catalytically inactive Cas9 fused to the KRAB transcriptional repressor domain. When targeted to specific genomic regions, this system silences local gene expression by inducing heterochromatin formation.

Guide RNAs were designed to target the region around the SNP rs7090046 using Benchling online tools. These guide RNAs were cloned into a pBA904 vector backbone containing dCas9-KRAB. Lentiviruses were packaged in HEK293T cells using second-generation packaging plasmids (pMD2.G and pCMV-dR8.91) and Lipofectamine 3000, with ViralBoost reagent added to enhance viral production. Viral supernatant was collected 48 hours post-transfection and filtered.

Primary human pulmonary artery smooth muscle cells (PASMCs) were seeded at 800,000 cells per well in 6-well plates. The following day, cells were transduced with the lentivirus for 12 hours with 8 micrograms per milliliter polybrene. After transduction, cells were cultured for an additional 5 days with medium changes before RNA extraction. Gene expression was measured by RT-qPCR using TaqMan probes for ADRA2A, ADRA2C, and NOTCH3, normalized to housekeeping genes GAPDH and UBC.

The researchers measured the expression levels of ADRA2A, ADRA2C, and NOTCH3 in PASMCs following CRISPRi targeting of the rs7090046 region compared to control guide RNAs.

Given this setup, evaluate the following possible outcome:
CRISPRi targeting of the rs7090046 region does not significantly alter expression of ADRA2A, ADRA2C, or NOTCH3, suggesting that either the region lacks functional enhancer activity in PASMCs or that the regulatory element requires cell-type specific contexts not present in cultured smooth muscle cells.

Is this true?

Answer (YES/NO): NO